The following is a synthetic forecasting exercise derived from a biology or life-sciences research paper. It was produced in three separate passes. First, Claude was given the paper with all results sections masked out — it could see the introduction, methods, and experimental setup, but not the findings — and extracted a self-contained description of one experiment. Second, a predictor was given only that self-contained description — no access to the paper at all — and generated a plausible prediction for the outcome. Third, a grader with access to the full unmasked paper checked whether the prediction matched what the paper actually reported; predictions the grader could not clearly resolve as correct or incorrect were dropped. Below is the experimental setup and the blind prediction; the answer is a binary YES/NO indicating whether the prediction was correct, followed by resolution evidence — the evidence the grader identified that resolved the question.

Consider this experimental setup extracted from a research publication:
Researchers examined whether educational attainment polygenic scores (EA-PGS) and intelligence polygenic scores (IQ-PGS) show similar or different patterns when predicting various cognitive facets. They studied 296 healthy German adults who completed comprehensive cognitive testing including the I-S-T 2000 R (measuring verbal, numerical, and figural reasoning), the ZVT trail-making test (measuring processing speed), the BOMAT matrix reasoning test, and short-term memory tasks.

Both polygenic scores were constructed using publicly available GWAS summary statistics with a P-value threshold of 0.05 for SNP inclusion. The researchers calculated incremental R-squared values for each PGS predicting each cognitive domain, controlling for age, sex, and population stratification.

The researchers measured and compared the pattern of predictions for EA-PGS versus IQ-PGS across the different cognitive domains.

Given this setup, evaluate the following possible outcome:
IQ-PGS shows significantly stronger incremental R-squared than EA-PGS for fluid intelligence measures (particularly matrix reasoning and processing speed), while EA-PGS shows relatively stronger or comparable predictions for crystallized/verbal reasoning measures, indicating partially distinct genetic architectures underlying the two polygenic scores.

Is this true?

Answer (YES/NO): NO